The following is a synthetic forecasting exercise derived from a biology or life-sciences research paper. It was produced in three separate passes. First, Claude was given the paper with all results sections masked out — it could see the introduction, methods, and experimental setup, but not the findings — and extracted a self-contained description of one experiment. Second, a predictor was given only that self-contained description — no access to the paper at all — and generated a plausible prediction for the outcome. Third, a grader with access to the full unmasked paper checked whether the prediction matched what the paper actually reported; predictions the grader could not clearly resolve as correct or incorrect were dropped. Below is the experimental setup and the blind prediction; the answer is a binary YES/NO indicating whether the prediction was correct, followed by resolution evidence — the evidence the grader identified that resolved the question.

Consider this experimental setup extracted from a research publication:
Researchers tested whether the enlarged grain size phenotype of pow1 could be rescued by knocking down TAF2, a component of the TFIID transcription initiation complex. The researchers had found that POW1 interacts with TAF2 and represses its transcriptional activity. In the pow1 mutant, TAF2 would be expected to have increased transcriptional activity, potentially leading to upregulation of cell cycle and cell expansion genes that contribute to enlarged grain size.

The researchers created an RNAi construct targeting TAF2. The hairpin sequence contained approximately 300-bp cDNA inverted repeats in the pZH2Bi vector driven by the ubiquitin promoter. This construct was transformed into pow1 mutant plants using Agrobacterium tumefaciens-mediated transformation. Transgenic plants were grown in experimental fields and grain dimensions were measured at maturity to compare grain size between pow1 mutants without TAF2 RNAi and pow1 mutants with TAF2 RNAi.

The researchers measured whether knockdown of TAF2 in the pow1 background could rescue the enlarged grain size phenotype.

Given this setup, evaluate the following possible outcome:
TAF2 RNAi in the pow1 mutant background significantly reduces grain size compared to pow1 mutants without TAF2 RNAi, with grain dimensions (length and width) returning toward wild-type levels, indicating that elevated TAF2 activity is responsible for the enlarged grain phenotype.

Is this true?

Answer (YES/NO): YES